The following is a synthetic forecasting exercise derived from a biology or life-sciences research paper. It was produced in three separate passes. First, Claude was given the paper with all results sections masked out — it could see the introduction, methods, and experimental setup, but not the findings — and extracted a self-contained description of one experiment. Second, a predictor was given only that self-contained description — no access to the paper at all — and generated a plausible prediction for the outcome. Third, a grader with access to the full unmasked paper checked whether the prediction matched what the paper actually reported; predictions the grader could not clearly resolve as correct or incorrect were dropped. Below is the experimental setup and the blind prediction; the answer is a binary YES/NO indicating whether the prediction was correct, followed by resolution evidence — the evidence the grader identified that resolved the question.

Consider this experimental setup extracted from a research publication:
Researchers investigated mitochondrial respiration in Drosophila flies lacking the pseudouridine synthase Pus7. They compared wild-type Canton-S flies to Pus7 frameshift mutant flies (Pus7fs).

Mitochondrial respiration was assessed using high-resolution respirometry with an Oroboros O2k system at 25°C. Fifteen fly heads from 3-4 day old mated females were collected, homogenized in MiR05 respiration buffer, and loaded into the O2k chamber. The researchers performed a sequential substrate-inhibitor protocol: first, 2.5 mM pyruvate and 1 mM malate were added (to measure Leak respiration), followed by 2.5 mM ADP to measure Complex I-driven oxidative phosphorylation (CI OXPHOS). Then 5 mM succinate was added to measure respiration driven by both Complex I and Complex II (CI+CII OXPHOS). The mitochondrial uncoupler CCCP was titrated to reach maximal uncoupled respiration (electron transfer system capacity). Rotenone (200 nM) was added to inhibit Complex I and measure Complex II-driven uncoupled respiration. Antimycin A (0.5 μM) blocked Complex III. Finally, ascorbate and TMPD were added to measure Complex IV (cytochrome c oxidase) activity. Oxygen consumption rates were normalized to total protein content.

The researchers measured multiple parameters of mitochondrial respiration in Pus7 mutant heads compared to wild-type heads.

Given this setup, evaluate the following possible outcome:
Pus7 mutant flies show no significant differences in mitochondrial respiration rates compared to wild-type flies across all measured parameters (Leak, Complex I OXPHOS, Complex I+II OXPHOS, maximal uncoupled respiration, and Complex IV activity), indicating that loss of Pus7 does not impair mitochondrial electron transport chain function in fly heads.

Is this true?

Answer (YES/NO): NO